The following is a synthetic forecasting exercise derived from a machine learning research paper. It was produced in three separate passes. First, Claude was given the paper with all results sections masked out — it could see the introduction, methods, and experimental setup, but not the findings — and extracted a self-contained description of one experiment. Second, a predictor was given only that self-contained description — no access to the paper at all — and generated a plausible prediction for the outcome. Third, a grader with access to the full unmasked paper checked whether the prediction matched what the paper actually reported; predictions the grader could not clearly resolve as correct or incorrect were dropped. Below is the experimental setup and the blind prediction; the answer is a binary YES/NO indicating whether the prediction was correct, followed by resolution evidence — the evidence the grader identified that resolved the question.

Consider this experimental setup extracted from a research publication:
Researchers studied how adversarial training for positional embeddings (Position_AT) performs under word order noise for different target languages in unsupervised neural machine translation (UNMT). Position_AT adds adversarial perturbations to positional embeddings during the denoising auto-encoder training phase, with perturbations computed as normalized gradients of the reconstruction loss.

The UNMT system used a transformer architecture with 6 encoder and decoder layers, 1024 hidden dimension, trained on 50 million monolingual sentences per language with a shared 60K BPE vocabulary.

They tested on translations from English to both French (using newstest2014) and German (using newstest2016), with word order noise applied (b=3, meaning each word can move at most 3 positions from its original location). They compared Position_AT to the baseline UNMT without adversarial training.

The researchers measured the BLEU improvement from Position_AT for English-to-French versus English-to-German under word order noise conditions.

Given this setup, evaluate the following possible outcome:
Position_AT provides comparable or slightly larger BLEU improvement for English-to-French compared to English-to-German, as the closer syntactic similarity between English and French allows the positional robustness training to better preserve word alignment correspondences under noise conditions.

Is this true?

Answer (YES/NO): NO